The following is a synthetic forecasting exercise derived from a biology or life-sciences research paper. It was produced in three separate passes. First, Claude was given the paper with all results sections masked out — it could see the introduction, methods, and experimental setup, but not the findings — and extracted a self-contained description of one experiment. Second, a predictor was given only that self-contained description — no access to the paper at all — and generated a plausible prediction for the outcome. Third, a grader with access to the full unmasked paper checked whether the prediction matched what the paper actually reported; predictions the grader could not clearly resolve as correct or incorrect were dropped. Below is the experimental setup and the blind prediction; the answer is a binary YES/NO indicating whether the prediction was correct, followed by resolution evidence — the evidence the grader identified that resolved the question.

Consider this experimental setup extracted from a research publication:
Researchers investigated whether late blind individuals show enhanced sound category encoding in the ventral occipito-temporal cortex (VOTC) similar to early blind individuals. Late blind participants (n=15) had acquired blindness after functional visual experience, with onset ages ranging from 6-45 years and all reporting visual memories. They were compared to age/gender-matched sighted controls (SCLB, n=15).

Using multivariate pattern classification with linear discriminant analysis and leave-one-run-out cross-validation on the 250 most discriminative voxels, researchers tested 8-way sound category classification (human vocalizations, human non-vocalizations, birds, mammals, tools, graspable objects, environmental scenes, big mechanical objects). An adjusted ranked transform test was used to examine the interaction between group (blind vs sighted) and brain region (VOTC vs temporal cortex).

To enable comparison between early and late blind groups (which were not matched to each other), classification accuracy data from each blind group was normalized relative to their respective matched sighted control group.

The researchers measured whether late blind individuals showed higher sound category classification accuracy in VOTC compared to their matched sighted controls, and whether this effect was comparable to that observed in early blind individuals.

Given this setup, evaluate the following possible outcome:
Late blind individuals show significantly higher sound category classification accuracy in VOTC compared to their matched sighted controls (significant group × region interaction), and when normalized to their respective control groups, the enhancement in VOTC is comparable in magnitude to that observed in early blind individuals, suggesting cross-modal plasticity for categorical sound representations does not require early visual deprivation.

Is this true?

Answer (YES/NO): NO